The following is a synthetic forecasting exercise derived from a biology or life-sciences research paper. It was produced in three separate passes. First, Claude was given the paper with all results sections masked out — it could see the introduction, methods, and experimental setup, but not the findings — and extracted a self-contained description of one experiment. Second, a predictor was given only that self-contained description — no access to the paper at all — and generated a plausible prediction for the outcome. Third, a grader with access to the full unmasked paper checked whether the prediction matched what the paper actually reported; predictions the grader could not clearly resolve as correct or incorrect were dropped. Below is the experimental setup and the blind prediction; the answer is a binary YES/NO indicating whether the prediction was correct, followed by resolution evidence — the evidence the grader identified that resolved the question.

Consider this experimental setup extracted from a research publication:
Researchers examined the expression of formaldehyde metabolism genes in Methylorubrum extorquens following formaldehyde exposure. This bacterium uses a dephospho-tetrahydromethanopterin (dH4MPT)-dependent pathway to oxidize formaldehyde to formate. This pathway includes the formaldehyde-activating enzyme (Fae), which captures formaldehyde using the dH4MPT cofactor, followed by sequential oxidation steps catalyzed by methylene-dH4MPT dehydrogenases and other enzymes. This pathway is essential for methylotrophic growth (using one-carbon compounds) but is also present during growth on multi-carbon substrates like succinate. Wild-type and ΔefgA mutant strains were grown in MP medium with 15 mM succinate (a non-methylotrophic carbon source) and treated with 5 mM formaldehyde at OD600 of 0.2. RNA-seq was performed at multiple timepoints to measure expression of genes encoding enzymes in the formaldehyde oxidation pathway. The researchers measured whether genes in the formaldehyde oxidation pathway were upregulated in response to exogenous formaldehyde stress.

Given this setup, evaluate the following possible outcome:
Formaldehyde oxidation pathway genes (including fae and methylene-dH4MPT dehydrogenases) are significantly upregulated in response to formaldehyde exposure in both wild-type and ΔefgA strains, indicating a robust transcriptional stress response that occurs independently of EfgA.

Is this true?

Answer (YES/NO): NO